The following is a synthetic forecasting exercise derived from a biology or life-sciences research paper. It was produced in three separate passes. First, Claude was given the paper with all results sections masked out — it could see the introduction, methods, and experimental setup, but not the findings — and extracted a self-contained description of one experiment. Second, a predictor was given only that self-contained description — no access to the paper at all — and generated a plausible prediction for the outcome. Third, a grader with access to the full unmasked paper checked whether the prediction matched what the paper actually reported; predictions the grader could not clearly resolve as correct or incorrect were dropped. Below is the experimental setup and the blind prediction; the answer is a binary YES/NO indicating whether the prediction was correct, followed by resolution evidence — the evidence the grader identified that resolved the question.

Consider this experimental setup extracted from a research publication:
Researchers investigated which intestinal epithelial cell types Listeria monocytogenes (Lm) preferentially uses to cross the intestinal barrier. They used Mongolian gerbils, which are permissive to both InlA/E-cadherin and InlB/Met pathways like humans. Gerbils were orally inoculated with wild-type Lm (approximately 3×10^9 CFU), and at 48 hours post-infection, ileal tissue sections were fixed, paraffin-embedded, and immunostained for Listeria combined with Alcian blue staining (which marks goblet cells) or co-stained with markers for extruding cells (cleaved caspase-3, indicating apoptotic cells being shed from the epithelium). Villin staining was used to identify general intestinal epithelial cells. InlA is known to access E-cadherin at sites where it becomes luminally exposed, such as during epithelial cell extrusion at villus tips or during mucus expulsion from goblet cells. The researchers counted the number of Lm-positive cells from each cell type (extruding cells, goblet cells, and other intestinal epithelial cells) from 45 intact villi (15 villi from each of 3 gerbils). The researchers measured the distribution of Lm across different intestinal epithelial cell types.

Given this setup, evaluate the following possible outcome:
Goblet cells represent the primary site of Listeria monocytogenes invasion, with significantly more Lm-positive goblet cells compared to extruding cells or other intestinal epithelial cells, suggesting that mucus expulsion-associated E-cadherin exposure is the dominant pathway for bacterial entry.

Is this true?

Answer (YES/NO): NO